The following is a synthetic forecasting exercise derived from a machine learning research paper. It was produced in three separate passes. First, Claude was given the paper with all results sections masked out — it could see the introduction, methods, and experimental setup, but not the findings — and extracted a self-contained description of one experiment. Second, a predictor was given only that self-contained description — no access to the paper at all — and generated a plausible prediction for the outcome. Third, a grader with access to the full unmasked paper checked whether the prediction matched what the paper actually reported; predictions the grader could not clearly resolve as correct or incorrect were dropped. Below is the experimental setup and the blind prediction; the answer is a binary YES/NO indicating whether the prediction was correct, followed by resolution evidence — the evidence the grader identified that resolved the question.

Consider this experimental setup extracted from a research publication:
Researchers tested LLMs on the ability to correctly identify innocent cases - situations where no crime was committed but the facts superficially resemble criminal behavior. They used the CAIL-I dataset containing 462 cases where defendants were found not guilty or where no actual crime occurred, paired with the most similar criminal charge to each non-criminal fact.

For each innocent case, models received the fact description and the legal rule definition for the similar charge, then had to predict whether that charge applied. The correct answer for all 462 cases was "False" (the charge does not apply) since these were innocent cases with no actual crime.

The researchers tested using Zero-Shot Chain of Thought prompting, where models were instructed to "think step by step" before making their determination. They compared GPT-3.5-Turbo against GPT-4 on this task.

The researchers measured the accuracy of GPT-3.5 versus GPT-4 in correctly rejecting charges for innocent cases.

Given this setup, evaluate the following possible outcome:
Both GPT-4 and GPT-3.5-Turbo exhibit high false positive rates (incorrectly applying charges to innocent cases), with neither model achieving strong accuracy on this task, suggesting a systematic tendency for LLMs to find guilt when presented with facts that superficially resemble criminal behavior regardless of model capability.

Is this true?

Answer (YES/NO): NO